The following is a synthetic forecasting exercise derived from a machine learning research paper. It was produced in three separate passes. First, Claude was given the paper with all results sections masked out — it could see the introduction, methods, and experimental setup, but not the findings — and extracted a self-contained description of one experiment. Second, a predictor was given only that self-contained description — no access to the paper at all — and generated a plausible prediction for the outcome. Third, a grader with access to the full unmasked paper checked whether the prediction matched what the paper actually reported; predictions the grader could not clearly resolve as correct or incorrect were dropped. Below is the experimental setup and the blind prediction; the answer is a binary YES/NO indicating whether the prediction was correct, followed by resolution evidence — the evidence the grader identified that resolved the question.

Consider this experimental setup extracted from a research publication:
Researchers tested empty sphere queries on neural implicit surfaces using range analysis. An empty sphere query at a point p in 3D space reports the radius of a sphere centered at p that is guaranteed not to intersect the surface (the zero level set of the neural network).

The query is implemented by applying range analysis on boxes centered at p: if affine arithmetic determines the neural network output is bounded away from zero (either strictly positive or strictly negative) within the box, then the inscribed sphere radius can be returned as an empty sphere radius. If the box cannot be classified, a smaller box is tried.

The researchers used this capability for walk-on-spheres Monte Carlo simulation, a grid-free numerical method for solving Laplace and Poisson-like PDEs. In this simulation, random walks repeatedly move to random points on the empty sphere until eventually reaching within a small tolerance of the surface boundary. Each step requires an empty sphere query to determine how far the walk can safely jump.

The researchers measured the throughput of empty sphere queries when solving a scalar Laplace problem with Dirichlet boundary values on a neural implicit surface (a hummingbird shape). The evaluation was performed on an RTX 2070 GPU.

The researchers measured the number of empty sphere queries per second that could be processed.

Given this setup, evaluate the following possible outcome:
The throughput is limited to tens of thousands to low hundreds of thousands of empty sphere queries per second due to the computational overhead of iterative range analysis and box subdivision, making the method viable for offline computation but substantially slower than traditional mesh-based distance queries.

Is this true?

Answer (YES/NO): YES